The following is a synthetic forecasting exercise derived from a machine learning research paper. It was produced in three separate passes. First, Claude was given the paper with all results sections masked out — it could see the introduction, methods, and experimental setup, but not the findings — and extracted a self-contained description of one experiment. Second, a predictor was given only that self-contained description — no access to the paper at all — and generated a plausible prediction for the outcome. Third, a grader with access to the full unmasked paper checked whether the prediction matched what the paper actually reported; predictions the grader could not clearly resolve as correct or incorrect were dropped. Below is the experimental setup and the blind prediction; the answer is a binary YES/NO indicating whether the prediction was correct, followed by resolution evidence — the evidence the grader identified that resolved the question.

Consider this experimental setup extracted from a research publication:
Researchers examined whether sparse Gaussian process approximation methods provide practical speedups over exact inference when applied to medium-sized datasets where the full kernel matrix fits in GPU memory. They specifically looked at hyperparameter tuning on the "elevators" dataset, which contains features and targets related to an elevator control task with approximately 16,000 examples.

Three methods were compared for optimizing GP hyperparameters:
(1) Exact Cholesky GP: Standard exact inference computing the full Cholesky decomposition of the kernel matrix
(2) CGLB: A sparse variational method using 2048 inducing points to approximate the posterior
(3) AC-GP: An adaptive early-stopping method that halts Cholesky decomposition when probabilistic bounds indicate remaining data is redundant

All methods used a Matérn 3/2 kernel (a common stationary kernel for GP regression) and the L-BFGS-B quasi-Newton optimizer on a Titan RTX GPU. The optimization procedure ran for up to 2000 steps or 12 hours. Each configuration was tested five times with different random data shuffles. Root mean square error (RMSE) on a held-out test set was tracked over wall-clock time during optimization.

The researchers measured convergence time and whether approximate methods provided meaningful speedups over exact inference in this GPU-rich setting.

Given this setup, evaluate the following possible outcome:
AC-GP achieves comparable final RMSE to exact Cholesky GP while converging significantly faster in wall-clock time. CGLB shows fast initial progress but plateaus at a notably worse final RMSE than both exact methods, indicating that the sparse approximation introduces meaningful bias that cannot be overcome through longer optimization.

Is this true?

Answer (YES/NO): NO